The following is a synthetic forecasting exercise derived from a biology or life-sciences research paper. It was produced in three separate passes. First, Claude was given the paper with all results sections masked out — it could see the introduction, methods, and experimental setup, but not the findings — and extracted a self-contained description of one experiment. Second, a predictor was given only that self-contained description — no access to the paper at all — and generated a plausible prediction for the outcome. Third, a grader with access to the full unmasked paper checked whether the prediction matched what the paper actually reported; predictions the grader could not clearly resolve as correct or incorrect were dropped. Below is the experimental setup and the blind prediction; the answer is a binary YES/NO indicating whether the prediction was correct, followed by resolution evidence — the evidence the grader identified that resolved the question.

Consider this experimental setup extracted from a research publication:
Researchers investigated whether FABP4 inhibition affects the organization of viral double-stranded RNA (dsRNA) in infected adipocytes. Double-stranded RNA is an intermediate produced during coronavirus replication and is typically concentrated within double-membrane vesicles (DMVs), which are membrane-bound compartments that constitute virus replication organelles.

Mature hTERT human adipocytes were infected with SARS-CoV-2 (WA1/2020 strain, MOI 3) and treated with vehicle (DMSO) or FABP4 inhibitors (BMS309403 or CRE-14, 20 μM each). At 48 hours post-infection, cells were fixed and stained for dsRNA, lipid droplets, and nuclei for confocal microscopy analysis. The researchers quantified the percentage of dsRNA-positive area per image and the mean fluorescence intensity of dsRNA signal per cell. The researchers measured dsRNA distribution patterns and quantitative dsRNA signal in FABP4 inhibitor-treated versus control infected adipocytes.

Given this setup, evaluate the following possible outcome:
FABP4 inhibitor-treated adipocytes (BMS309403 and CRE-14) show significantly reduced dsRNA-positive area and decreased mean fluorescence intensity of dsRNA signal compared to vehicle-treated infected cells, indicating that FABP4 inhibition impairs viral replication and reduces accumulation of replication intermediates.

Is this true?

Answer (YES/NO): YES